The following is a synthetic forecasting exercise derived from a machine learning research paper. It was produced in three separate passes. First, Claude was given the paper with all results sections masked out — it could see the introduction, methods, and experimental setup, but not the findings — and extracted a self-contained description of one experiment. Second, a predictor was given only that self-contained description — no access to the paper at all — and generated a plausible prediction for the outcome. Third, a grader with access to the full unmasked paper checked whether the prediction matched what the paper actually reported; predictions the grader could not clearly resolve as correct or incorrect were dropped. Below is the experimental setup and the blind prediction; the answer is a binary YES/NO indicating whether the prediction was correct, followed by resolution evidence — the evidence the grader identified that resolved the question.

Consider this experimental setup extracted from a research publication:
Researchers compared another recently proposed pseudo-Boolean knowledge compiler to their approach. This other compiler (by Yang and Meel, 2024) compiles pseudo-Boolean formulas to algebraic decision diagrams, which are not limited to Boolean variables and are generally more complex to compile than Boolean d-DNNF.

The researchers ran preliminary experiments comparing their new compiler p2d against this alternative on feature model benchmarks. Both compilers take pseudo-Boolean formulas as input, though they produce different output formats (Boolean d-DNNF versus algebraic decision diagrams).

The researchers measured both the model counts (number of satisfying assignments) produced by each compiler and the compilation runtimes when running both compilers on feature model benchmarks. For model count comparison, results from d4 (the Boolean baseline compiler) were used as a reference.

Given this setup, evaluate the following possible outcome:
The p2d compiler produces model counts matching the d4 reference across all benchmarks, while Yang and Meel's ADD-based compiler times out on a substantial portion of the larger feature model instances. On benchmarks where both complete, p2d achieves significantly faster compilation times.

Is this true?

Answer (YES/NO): NO